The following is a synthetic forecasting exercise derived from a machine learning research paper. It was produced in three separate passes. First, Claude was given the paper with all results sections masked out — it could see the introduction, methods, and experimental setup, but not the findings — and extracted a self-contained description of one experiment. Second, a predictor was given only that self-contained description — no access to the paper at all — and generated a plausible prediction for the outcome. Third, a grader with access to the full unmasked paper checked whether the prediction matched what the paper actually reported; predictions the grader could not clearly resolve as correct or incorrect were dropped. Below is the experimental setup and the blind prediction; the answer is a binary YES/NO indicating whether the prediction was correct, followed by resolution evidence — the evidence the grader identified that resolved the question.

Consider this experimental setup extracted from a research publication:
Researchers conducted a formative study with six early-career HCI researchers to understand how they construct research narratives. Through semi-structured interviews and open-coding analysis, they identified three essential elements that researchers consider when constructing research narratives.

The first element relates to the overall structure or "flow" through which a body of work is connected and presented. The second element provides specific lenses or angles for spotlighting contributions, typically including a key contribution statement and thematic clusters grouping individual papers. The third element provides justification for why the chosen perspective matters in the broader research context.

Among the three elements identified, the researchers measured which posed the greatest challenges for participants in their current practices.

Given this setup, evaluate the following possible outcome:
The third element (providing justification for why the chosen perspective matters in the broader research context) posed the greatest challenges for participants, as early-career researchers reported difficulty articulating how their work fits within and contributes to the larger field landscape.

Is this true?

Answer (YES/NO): NO